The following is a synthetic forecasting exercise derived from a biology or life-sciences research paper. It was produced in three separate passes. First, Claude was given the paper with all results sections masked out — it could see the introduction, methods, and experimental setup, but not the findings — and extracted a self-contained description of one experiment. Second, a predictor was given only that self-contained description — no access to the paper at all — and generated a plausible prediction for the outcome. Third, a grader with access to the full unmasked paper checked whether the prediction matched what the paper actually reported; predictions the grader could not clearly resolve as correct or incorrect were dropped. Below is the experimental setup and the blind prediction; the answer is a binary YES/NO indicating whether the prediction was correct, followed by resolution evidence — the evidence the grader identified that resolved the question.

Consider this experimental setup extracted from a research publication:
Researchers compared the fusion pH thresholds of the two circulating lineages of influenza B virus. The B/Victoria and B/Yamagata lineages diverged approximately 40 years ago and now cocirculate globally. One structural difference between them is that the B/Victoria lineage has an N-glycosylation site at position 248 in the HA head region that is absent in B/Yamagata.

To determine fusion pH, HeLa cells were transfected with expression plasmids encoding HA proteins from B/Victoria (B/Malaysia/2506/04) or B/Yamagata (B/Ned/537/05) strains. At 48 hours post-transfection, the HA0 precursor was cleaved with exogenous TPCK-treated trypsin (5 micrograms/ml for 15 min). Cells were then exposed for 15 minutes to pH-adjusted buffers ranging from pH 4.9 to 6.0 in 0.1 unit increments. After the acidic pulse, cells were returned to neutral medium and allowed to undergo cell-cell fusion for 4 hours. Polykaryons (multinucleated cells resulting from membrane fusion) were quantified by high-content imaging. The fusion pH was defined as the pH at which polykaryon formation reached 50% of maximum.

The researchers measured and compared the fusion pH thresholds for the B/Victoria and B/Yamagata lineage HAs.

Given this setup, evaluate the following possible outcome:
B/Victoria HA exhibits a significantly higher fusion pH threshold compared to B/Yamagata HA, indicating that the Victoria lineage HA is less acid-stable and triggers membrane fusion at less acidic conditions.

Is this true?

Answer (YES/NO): NO